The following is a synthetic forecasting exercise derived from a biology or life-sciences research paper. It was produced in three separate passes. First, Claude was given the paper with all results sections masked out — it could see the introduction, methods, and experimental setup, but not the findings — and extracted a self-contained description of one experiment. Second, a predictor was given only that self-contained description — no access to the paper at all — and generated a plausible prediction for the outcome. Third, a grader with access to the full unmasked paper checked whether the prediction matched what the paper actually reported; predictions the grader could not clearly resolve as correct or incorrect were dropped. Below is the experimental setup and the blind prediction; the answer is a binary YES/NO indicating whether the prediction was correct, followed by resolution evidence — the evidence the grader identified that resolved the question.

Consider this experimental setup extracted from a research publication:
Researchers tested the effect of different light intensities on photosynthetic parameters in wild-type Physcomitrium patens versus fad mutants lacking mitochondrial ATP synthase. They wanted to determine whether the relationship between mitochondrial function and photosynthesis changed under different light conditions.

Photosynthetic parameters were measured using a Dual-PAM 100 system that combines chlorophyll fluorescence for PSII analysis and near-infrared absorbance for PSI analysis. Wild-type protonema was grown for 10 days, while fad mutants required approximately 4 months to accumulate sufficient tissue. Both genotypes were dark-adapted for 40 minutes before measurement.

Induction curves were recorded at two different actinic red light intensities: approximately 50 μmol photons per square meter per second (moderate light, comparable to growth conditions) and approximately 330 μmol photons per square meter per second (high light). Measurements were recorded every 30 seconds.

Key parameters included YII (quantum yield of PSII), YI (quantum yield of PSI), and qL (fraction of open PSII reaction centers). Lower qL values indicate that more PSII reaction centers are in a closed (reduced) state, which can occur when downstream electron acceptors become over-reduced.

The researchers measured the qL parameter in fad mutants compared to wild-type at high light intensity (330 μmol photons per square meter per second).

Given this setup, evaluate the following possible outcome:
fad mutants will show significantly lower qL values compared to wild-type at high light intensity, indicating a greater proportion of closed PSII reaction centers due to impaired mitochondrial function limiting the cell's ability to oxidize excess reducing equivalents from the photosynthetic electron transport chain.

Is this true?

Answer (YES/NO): NO